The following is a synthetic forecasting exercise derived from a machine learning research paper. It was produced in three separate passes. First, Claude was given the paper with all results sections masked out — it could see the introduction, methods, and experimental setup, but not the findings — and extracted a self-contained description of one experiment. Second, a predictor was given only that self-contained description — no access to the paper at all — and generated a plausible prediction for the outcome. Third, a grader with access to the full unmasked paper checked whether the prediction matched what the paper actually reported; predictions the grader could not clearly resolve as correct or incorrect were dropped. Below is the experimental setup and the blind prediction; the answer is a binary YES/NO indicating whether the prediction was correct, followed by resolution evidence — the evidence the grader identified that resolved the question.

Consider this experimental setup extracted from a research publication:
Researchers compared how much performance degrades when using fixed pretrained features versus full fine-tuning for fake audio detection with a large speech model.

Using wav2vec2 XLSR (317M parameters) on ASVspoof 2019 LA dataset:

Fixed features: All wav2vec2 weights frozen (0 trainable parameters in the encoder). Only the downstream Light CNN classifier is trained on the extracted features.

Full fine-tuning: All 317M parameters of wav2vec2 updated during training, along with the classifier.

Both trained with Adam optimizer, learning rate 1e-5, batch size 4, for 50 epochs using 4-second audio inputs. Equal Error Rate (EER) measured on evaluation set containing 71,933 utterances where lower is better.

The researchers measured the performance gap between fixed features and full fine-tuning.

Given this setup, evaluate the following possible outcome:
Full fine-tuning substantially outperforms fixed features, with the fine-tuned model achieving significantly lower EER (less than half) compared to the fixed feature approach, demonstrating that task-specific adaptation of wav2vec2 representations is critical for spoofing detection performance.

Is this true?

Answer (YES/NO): YES